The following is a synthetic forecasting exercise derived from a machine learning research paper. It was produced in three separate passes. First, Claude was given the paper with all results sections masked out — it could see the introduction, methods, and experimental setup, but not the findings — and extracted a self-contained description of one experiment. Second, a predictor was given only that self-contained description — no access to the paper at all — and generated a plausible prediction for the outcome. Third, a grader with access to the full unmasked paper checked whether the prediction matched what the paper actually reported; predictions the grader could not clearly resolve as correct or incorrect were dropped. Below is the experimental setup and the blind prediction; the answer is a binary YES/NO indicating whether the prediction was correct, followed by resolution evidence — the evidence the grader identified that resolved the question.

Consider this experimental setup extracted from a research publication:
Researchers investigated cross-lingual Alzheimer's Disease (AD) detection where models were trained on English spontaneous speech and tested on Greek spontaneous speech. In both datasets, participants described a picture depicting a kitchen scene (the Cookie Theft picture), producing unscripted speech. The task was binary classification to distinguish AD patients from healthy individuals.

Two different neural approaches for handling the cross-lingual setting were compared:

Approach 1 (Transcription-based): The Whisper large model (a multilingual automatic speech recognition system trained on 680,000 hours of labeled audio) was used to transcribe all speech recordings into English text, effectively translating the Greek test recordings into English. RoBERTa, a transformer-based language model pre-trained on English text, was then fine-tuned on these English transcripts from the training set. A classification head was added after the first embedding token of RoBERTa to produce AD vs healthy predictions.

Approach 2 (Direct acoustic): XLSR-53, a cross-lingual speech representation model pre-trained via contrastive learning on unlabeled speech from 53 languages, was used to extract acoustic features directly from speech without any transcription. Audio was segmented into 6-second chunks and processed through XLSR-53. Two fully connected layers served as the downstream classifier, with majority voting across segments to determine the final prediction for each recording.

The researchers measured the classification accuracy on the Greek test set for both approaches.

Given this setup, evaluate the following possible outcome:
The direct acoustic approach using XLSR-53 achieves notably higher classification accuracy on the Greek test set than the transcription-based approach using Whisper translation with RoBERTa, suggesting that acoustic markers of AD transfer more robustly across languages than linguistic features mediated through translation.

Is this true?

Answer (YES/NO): NO